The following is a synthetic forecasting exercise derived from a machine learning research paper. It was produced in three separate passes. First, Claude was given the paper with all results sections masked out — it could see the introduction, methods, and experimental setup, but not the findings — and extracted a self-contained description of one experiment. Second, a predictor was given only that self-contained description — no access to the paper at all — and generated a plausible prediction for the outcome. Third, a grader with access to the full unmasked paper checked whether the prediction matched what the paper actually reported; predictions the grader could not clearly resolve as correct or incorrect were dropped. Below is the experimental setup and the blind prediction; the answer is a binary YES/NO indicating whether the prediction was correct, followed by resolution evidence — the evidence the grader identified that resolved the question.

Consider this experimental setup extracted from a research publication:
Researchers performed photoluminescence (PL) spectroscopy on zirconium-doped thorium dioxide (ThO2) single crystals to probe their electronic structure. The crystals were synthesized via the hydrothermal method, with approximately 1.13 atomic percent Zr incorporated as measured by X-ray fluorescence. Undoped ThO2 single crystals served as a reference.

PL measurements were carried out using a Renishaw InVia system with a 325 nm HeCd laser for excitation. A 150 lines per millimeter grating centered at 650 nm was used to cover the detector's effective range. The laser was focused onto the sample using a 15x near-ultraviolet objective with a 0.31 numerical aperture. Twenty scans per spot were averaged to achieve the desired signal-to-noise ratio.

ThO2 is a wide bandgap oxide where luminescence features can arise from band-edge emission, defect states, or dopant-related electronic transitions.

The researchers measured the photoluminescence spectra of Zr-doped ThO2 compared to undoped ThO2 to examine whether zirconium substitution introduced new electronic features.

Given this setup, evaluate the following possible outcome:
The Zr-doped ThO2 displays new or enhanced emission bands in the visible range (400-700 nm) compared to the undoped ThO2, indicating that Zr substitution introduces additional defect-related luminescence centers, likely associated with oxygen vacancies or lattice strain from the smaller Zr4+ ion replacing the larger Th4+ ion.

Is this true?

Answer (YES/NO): NO